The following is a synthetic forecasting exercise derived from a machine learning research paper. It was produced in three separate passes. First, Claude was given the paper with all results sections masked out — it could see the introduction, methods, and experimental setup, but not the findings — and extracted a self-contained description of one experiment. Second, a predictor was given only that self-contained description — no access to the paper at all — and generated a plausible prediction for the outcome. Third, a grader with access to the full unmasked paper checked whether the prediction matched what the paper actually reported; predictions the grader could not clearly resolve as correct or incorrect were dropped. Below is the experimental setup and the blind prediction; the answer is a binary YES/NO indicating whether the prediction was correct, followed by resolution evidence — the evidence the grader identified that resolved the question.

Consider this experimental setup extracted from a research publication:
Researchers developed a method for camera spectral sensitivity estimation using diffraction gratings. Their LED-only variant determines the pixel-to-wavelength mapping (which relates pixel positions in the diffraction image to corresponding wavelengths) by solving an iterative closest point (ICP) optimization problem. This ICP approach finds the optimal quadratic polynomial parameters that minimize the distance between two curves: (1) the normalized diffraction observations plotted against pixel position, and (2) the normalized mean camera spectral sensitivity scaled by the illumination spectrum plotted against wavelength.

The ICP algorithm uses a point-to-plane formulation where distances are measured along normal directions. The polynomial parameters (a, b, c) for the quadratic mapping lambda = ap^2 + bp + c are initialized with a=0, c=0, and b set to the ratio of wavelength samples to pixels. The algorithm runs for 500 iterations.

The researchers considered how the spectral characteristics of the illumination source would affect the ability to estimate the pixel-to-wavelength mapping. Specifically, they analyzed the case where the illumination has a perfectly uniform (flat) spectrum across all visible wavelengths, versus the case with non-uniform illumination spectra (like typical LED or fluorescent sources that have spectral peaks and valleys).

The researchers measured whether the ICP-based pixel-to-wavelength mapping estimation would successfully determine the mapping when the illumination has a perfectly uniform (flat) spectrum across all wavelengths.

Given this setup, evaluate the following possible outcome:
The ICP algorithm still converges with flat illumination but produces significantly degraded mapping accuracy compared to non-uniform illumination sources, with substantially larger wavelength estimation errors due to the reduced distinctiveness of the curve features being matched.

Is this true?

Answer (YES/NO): NO